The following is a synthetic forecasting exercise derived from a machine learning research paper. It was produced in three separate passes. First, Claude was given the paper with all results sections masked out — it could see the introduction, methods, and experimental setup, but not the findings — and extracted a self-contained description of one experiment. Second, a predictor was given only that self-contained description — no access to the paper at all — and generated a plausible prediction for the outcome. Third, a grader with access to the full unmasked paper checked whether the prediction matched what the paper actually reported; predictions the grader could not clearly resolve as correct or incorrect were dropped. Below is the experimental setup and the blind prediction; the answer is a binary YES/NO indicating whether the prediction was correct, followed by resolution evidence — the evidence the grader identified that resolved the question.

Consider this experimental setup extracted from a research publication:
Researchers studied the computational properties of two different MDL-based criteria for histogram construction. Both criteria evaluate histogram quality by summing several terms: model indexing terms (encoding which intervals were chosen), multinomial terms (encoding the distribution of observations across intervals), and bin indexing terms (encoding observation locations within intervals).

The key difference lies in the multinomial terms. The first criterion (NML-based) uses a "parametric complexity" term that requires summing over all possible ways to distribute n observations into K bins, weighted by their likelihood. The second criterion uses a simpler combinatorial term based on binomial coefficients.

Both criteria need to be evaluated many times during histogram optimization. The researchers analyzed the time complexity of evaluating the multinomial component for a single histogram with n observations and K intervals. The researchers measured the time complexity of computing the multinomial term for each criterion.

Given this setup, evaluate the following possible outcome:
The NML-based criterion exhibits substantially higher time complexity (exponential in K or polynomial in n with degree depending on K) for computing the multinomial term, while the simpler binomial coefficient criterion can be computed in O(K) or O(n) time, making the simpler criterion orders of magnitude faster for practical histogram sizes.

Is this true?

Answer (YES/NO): NO